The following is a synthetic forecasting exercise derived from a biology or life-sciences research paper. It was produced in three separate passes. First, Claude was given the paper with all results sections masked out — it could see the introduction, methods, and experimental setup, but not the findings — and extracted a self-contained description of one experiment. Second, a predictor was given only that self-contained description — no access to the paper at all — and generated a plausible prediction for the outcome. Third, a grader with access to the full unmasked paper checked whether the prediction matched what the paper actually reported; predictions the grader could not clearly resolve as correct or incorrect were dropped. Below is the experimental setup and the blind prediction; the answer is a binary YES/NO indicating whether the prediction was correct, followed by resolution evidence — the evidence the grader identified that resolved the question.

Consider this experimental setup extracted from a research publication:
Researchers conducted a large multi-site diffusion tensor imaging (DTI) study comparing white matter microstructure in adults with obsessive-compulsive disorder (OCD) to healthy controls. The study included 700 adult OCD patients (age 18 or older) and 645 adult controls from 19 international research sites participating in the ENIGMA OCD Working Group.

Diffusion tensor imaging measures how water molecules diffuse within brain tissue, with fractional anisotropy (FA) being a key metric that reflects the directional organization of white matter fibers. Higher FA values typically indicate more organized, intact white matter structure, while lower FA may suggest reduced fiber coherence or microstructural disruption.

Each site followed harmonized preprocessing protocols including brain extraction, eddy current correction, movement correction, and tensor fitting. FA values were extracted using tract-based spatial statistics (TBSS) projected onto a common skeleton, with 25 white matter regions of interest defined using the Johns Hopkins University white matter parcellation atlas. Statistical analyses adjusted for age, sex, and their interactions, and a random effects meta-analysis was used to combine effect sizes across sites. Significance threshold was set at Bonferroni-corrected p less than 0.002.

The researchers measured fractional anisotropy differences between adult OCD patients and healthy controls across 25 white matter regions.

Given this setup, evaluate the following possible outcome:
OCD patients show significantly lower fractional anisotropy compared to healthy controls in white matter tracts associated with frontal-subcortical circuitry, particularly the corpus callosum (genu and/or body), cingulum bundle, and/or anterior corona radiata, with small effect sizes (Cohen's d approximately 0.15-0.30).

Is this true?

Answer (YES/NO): NO